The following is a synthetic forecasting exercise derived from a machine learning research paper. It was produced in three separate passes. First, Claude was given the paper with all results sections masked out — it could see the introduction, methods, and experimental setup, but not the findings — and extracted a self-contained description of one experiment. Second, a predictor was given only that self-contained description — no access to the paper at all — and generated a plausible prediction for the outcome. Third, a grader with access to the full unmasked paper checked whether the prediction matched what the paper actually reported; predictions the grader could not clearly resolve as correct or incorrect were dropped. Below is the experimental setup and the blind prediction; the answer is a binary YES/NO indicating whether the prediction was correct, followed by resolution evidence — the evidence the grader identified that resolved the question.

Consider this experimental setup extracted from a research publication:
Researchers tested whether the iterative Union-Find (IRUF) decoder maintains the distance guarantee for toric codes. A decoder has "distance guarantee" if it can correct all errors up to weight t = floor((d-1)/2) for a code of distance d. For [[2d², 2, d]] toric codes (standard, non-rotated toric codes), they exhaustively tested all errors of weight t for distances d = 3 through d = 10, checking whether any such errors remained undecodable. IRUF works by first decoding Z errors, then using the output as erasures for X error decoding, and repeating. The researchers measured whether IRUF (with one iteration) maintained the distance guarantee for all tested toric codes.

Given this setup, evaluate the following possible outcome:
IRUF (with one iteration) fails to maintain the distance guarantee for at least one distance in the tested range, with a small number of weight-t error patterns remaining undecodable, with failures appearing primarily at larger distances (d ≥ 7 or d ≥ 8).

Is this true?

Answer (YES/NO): NO